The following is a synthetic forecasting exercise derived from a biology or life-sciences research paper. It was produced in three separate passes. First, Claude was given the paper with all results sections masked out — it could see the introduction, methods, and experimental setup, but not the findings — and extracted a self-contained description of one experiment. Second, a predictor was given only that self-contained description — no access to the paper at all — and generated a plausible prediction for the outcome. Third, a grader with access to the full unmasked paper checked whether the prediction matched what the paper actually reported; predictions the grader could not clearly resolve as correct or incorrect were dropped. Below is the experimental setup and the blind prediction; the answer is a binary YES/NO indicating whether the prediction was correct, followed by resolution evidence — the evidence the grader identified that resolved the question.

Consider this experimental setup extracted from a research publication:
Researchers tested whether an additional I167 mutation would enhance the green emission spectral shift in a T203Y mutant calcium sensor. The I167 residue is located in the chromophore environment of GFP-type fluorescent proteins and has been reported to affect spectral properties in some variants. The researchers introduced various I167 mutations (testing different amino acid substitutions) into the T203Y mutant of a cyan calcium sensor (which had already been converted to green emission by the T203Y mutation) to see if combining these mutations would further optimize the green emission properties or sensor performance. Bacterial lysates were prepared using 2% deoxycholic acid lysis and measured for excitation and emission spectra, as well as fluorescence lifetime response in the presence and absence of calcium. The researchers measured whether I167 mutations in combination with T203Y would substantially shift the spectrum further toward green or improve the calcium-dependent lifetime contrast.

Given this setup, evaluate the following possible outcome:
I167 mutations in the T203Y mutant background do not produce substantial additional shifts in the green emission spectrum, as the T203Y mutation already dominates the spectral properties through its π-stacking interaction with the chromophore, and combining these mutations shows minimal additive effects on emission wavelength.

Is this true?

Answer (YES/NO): YES